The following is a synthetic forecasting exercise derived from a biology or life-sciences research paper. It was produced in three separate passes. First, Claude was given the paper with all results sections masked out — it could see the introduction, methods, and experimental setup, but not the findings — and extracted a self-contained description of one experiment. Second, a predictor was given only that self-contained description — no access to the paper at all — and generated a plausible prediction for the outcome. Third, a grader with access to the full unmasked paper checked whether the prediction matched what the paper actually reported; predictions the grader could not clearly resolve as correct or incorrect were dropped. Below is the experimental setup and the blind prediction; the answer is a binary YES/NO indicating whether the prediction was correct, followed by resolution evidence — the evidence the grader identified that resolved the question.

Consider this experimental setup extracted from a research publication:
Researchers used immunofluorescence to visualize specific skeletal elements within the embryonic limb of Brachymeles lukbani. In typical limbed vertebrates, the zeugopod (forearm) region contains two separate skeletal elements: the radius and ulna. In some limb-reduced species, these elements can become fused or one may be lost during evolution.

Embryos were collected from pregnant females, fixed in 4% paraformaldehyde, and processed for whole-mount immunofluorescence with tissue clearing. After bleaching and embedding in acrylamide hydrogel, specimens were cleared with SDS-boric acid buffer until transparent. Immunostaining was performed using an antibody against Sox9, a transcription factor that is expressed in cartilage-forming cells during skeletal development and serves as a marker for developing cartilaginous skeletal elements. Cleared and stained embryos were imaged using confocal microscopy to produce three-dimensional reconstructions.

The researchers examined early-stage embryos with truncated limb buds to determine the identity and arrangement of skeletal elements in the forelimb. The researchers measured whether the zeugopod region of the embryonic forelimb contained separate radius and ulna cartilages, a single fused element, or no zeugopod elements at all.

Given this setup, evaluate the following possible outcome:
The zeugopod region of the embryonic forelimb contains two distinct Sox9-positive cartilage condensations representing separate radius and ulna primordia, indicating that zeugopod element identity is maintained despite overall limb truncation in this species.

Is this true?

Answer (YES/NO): YES